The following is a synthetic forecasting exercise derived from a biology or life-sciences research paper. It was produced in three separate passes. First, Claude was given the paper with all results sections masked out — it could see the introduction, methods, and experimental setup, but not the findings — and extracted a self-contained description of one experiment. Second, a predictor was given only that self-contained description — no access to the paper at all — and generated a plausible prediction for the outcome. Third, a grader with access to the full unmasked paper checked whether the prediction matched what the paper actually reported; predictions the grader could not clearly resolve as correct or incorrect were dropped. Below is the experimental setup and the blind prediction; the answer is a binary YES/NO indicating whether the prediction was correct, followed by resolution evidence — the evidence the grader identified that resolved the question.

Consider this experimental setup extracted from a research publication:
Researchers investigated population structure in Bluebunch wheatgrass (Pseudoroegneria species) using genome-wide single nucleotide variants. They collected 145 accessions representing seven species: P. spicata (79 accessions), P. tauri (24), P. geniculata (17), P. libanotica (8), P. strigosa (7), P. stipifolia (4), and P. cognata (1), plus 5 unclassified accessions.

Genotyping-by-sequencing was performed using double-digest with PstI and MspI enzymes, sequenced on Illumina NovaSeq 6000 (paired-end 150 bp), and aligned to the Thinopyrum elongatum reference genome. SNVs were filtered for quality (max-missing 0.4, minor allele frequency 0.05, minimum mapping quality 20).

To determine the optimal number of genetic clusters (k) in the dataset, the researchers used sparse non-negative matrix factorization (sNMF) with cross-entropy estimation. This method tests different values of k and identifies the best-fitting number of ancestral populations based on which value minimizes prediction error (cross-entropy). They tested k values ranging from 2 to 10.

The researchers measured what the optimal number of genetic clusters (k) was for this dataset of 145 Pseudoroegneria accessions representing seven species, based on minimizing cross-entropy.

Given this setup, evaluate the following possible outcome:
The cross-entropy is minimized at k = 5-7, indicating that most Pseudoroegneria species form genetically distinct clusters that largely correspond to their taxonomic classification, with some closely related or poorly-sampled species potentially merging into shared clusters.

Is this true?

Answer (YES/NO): NO